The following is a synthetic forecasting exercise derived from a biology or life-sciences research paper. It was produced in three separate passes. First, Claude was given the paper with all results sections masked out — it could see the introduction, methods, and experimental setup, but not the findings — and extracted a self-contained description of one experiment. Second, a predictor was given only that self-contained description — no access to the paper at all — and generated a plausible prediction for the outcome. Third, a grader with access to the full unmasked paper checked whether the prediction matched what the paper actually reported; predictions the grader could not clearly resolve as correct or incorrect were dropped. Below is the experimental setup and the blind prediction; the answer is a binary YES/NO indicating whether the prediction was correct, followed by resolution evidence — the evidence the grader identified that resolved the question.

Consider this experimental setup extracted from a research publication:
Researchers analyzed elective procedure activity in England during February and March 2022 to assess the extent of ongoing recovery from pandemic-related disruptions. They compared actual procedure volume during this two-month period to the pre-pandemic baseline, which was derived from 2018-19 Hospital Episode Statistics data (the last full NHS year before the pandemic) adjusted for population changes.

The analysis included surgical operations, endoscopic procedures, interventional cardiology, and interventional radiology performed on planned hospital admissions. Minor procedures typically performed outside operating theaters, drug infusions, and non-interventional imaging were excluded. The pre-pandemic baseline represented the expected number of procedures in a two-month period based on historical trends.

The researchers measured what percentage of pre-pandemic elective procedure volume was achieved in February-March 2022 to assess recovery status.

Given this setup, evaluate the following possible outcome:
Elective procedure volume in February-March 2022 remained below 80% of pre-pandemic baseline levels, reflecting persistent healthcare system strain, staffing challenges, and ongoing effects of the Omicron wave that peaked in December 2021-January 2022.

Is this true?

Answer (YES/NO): NO